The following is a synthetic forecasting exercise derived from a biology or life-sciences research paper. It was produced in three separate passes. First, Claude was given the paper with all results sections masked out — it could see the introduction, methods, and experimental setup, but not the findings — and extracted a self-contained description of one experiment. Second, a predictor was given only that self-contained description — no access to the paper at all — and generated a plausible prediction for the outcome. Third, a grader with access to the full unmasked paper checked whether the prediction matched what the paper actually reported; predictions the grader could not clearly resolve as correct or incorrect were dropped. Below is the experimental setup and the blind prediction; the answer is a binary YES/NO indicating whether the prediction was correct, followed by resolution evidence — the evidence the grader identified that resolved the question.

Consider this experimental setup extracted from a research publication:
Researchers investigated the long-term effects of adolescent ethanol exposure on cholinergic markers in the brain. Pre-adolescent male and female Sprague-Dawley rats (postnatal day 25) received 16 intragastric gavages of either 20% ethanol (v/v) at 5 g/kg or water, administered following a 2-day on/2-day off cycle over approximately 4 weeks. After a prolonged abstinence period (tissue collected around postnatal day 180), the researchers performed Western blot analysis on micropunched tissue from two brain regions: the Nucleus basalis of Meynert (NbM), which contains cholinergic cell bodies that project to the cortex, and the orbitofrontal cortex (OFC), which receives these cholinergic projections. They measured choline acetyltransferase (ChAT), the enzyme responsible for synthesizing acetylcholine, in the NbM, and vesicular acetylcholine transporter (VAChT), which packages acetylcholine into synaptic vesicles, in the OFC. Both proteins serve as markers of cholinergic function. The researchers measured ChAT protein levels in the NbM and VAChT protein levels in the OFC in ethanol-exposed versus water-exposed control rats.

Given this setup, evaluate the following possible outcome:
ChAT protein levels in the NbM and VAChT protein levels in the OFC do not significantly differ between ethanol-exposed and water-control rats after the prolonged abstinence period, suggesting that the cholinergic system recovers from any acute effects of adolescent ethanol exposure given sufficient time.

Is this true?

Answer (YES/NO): NO